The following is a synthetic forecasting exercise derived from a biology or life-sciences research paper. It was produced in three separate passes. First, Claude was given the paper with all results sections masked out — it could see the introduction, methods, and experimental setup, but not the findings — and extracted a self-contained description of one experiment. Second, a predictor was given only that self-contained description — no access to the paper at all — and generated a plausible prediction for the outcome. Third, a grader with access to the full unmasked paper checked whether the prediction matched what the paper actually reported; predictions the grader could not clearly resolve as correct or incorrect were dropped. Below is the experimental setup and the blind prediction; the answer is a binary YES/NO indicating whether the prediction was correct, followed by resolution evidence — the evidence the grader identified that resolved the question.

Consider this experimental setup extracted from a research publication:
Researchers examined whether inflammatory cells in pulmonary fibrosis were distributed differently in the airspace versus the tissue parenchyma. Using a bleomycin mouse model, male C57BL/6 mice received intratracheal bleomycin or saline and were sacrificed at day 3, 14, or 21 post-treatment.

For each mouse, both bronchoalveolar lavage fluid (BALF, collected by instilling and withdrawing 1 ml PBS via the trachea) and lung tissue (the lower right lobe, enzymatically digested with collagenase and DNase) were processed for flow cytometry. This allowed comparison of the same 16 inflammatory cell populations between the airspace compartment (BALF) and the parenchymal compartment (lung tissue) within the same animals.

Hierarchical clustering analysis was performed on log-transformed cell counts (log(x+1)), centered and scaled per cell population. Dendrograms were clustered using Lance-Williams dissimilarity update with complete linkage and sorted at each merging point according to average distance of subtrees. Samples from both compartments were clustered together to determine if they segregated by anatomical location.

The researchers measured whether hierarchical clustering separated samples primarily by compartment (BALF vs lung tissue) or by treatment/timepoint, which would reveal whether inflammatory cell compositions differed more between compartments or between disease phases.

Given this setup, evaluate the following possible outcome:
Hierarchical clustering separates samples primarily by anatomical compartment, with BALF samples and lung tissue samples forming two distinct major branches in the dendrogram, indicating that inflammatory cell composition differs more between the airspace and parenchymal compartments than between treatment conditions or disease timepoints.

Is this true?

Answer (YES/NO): YES